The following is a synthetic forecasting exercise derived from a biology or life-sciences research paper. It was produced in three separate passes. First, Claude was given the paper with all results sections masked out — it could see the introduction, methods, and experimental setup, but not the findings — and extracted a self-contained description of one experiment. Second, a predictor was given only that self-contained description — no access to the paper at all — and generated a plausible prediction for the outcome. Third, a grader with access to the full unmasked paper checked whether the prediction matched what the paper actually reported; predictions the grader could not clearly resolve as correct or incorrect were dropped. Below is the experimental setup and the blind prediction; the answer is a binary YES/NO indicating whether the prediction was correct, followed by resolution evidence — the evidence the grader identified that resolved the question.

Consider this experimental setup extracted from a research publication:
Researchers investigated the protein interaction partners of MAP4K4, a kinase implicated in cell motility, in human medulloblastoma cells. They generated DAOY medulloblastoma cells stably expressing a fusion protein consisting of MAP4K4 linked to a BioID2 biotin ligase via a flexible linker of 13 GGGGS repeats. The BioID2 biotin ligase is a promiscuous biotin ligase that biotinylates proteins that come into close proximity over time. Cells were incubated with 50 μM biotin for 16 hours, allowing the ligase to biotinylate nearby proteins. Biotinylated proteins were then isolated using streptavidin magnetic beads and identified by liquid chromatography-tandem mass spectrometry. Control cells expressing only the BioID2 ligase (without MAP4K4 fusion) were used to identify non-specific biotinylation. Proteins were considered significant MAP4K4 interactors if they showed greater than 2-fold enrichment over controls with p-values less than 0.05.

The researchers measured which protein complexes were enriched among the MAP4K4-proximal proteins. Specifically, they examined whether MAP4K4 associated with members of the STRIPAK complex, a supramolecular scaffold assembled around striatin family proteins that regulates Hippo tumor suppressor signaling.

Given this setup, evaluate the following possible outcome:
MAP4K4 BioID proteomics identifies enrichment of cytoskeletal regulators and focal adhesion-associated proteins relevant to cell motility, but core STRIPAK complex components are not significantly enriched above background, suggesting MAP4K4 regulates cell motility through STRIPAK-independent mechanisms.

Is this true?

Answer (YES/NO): NO